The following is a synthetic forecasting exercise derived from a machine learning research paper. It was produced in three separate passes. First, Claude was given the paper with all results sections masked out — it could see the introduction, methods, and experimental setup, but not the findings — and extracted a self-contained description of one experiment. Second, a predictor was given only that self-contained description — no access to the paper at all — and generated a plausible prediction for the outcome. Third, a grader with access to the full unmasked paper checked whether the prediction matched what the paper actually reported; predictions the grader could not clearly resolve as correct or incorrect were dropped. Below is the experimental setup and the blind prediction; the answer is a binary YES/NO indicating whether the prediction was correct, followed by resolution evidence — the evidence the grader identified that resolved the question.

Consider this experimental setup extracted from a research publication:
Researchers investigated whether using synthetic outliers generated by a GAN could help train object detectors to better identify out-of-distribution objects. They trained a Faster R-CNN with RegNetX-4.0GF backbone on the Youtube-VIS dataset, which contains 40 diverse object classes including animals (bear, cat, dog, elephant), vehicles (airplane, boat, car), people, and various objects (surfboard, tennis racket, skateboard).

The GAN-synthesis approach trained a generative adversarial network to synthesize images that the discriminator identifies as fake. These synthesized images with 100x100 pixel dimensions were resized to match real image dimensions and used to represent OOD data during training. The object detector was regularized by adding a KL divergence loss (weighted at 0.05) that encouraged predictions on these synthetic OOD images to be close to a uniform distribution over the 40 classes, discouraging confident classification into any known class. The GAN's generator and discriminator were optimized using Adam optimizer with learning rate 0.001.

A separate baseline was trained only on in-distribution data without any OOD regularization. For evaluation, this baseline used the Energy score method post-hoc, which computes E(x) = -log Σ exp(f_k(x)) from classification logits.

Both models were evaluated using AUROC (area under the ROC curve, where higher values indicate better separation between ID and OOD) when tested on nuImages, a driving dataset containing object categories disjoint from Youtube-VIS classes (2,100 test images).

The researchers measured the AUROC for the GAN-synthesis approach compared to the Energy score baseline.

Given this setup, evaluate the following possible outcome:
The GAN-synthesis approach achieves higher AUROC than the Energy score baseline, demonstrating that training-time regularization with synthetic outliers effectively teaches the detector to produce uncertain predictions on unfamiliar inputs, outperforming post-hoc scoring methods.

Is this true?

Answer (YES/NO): NO